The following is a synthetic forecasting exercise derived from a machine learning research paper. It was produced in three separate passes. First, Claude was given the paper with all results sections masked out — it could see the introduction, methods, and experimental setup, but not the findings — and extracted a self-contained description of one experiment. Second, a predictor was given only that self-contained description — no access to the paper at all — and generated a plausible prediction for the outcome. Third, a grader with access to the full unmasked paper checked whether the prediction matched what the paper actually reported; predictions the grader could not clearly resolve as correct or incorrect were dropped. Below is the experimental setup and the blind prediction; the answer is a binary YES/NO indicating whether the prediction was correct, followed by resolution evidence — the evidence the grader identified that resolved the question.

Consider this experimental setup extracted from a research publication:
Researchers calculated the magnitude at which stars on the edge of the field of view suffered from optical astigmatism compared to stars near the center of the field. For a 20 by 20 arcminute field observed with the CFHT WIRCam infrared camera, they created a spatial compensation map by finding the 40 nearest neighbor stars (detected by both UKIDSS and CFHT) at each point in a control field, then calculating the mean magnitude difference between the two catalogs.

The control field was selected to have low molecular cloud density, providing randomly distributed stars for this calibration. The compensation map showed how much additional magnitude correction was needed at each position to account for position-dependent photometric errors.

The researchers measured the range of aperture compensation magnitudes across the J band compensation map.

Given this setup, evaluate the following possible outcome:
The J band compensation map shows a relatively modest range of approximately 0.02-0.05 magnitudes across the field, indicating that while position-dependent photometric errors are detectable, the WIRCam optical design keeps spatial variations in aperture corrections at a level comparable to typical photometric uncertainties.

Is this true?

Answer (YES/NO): NO